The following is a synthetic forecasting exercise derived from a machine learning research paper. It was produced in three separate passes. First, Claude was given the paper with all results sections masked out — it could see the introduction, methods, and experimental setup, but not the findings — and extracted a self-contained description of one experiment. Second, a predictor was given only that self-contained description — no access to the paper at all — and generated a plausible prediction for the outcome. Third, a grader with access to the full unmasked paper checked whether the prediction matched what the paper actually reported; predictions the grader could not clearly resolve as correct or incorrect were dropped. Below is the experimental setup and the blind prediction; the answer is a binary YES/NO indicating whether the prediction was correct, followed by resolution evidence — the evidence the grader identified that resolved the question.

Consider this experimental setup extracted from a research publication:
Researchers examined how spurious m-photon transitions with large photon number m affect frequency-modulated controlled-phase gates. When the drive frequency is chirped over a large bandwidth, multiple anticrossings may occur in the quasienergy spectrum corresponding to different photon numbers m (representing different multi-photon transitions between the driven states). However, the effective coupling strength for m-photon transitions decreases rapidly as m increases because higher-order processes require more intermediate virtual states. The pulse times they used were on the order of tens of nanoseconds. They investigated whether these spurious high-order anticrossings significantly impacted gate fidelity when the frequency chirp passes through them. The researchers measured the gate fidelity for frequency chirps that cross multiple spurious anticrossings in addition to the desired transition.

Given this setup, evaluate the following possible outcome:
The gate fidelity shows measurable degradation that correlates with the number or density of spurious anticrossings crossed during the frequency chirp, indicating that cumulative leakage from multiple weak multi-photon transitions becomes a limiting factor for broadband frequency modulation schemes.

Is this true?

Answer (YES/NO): NO